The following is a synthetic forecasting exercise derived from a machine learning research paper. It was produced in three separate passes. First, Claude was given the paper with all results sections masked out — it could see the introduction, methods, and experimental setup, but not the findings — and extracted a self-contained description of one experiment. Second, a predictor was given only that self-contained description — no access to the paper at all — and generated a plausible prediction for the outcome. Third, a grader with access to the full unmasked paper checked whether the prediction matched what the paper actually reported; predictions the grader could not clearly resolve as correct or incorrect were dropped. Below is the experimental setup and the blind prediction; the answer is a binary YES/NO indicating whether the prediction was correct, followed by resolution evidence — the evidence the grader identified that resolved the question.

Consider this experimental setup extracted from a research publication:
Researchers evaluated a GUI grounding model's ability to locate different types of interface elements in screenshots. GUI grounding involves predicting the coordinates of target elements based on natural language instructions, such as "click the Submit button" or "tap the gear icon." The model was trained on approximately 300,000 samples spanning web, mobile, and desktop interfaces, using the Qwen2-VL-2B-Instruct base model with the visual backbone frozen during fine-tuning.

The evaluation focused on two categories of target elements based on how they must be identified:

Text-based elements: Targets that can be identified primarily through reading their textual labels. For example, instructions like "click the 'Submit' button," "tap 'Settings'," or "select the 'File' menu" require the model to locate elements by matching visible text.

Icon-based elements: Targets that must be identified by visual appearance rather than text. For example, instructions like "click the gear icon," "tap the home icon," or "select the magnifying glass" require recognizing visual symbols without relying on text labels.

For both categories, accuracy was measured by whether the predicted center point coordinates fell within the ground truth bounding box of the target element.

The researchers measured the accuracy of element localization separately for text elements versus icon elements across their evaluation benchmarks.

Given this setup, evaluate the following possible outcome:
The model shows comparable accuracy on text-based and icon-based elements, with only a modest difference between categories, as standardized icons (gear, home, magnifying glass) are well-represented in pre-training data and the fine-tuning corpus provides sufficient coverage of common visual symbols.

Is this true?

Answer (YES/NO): NO